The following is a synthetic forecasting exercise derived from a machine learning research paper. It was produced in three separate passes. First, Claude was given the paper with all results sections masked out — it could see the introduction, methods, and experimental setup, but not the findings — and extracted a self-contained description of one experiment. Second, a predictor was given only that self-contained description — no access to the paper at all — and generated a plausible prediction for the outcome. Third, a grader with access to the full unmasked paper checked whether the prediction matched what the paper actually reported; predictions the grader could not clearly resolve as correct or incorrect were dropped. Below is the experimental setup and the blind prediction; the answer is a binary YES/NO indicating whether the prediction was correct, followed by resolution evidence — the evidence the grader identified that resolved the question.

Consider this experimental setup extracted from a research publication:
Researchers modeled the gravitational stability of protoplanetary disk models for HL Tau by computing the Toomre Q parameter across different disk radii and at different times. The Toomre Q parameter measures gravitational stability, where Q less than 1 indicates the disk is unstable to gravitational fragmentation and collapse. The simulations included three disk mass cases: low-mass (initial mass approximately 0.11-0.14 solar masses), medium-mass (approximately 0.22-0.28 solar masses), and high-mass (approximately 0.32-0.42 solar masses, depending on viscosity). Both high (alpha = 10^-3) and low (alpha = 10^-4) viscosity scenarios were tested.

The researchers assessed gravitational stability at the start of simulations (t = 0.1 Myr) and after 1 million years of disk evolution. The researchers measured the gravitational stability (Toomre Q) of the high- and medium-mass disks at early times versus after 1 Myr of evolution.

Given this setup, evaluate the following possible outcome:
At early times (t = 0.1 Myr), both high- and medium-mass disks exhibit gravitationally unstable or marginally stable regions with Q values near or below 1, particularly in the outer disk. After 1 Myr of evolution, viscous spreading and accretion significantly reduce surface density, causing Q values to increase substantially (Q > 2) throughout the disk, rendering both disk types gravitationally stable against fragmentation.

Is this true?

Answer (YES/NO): YES